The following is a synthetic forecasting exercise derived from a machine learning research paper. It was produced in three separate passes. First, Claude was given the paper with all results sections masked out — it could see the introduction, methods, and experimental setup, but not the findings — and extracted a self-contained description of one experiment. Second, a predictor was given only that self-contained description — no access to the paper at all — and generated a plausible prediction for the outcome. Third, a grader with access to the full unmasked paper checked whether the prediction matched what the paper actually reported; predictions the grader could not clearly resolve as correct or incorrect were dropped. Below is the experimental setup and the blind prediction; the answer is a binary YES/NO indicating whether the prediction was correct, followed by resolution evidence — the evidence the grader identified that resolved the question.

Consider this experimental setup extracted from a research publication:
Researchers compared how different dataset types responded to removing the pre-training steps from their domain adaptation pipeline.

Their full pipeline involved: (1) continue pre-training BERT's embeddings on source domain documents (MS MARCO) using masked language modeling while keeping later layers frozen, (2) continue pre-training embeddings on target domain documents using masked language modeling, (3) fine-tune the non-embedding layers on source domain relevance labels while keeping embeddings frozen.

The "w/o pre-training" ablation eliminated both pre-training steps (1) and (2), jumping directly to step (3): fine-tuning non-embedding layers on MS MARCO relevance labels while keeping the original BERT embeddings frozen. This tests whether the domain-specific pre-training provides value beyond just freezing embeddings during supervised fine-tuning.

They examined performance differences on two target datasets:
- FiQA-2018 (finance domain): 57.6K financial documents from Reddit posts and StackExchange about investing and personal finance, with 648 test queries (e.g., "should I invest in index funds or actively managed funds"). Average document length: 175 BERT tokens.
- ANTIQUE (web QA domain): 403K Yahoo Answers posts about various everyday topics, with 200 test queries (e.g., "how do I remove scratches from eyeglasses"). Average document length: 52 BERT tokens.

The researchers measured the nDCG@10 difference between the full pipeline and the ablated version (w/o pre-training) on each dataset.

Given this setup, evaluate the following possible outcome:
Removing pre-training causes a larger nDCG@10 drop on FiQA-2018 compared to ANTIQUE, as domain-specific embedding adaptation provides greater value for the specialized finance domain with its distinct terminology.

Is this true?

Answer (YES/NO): YES